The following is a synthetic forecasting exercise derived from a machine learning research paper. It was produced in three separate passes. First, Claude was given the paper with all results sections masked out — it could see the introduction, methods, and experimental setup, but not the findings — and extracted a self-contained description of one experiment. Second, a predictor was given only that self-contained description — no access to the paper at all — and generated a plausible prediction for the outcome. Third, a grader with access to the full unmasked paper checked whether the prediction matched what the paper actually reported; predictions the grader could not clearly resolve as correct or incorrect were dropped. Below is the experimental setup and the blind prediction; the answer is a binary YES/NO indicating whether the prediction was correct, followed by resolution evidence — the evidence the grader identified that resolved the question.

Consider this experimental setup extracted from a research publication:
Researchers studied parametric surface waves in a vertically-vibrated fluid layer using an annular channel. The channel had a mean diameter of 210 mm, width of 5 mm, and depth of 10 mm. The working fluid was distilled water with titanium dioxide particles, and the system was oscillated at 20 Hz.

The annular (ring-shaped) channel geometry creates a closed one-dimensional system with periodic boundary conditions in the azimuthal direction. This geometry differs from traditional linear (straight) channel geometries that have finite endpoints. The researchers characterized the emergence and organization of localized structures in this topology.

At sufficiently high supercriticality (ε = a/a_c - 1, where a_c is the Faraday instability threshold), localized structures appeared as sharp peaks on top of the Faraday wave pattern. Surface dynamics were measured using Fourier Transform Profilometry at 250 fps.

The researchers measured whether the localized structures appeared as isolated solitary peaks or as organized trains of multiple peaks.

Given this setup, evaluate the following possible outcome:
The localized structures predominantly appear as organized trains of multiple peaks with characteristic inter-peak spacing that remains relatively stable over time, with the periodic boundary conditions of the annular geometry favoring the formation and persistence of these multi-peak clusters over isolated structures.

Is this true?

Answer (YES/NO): YES